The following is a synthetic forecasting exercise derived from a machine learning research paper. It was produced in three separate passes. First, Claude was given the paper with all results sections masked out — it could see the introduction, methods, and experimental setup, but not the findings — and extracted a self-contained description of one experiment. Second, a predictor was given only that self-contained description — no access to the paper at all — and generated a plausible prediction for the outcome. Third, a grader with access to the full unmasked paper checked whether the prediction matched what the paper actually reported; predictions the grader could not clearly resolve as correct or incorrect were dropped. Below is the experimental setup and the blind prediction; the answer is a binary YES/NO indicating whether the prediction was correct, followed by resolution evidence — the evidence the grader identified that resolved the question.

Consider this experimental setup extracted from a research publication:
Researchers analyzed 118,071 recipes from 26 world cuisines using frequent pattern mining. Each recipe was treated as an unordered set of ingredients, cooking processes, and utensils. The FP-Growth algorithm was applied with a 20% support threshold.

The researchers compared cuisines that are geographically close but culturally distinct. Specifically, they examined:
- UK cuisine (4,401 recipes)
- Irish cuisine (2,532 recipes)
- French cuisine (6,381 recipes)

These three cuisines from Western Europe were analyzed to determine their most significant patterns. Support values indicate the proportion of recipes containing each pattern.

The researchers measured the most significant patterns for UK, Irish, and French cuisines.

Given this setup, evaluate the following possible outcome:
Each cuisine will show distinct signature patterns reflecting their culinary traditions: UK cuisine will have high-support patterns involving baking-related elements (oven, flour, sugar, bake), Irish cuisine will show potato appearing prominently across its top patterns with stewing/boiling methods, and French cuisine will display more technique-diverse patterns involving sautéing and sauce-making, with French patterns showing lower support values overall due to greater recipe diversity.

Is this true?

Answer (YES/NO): NO